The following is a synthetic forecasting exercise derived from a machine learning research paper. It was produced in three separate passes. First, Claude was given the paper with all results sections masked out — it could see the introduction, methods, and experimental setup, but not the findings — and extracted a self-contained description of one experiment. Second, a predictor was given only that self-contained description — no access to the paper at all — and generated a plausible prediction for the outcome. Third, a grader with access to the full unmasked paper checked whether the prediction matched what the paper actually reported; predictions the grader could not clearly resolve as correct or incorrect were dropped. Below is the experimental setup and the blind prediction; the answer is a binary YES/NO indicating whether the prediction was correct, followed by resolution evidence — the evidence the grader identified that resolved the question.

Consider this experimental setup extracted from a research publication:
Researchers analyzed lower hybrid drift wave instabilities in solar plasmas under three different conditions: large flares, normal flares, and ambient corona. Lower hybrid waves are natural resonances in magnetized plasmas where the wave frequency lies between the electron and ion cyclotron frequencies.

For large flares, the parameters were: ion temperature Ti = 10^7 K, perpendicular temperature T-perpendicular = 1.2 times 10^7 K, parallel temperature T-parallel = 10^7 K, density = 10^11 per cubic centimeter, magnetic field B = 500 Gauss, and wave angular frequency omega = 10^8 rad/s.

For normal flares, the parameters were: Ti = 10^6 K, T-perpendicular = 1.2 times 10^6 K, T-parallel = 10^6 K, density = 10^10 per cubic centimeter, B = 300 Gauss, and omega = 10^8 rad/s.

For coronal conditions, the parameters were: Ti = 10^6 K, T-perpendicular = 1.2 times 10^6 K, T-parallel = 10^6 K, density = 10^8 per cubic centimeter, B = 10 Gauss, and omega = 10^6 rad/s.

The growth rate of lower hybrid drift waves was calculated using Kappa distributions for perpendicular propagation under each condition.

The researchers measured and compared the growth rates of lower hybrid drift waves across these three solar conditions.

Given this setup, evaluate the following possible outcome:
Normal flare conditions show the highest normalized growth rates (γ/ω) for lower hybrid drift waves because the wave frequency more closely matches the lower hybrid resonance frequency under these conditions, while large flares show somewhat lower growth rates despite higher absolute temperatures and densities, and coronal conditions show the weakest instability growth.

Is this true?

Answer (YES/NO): NO